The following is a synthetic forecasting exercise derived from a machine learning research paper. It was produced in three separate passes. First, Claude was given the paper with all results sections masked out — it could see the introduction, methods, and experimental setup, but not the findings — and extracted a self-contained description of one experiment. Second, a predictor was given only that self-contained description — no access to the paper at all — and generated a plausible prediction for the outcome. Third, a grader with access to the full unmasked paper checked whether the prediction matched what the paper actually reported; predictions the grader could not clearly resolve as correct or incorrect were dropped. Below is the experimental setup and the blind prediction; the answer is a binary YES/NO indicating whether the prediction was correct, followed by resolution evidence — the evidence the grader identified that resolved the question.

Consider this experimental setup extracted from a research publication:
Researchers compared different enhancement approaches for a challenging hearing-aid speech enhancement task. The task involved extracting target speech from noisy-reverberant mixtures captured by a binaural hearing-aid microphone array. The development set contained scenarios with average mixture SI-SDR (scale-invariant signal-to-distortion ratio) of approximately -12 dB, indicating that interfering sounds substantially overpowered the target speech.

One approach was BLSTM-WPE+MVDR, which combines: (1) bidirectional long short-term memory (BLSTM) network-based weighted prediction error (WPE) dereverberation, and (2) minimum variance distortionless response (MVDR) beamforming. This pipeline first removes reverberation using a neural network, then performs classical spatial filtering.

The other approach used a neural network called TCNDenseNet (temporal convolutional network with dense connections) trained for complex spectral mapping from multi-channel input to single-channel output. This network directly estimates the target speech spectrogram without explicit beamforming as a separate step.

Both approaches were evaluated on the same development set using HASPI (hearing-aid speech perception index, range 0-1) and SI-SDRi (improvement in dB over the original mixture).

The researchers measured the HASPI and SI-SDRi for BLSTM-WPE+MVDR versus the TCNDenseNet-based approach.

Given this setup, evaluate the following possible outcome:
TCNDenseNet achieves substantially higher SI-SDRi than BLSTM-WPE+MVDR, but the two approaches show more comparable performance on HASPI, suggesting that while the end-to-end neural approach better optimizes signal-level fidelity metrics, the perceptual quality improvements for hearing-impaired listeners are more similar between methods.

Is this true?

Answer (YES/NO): NO